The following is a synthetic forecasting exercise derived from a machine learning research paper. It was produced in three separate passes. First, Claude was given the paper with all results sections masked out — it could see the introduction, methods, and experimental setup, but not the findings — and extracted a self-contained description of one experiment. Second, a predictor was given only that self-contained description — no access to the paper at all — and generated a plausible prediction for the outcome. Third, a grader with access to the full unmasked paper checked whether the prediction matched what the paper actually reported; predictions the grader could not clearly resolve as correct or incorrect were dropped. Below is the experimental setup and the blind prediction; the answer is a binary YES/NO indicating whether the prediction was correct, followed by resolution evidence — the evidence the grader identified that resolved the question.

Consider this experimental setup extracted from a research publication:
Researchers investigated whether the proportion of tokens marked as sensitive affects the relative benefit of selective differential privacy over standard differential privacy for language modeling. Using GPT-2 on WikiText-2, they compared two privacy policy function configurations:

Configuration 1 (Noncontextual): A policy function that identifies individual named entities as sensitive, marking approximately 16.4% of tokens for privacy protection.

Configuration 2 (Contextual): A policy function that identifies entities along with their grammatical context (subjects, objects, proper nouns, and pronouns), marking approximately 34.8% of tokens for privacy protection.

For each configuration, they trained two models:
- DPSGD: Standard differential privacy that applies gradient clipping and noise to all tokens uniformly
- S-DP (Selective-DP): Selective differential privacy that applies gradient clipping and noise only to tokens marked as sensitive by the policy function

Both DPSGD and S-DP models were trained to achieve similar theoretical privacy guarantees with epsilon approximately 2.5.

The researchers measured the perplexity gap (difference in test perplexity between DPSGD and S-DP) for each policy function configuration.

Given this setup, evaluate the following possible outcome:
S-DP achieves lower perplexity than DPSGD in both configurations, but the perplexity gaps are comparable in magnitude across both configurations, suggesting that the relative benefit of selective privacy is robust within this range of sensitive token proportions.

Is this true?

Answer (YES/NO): NO